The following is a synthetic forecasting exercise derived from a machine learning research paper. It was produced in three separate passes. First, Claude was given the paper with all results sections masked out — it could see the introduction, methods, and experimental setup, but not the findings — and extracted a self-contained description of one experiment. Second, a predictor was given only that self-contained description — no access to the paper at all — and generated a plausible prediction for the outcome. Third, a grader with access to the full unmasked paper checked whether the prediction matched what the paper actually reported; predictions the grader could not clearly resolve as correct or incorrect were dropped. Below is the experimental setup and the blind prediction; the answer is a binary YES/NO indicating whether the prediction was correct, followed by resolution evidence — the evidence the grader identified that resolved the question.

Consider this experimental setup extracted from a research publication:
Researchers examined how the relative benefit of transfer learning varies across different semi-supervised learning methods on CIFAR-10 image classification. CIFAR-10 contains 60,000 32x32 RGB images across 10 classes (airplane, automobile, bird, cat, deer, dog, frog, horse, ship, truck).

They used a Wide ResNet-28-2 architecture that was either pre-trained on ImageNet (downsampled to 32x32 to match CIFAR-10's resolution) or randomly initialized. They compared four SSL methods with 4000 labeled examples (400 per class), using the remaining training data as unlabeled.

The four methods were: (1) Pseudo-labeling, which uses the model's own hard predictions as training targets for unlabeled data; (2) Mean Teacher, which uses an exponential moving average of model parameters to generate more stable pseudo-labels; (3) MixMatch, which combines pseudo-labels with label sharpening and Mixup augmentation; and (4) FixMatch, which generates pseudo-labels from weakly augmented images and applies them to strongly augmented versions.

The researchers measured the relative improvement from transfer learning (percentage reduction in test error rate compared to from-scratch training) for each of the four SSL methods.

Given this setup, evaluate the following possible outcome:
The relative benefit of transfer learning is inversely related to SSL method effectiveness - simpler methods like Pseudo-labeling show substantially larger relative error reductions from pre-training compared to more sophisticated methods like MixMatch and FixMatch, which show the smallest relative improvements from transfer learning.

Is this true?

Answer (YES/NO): YES